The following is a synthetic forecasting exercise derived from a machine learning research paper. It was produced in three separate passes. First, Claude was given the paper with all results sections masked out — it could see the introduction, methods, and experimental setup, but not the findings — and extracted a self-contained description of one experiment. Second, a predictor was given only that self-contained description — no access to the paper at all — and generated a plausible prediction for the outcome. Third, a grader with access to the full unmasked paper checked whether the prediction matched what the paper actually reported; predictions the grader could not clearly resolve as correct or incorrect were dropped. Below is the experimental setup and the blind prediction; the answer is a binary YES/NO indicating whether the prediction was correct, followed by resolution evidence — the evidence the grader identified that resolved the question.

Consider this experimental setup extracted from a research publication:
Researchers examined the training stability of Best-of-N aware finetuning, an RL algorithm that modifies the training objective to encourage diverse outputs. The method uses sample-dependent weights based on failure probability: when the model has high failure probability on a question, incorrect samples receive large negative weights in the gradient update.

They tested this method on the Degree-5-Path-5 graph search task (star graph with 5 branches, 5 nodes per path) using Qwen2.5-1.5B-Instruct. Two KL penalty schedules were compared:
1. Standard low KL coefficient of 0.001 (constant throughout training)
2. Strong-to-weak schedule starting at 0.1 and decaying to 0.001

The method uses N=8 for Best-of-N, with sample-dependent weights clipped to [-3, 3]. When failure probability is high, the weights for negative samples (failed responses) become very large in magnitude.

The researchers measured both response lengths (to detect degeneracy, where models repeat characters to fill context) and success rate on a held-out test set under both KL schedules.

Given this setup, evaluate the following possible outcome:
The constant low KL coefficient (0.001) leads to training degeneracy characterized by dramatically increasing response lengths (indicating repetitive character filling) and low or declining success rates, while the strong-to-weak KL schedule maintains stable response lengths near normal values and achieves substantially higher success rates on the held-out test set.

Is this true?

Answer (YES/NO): NO